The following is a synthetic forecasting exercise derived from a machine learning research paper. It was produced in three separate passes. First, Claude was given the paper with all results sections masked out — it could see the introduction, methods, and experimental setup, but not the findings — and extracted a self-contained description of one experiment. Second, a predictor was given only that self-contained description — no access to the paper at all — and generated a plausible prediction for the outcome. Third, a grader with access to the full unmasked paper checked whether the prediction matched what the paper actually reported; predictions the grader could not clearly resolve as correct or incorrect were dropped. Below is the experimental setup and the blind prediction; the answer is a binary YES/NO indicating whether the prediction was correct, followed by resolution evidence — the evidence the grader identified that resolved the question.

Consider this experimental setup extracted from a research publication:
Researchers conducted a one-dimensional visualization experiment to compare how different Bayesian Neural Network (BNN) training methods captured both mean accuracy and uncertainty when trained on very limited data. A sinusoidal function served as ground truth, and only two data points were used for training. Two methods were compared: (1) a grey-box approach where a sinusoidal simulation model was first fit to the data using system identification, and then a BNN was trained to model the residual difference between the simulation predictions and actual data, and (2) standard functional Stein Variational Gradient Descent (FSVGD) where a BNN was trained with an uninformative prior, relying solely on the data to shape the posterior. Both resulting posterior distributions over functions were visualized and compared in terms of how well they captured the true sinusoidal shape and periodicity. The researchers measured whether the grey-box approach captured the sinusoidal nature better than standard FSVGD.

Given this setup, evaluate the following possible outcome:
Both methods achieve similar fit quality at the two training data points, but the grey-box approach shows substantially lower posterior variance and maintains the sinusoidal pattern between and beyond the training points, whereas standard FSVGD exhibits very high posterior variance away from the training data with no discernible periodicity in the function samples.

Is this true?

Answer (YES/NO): NO